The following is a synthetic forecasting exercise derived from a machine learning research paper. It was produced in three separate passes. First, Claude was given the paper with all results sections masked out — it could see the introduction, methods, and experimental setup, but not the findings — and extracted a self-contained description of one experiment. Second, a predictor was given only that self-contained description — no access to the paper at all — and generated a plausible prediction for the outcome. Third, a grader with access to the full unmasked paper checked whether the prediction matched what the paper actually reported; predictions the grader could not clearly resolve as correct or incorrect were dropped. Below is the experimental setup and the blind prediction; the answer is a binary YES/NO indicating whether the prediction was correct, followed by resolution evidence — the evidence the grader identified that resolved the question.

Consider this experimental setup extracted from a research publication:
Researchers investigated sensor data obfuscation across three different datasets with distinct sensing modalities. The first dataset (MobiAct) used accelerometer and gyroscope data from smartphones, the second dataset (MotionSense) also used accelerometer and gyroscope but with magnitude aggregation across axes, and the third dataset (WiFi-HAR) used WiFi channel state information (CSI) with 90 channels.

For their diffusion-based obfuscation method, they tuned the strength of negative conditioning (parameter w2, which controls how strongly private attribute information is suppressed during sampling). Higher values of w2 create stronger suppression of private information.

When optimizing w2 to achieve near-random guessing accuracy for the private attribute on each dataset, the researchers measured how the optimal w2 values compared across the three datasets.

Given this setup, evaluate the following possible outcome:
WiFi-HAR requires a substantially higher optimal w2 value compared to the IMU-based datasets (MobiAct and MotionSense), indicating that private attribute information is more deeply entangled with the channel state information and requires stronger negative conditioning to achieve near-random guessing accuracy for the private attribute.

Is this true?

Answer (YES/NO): NO